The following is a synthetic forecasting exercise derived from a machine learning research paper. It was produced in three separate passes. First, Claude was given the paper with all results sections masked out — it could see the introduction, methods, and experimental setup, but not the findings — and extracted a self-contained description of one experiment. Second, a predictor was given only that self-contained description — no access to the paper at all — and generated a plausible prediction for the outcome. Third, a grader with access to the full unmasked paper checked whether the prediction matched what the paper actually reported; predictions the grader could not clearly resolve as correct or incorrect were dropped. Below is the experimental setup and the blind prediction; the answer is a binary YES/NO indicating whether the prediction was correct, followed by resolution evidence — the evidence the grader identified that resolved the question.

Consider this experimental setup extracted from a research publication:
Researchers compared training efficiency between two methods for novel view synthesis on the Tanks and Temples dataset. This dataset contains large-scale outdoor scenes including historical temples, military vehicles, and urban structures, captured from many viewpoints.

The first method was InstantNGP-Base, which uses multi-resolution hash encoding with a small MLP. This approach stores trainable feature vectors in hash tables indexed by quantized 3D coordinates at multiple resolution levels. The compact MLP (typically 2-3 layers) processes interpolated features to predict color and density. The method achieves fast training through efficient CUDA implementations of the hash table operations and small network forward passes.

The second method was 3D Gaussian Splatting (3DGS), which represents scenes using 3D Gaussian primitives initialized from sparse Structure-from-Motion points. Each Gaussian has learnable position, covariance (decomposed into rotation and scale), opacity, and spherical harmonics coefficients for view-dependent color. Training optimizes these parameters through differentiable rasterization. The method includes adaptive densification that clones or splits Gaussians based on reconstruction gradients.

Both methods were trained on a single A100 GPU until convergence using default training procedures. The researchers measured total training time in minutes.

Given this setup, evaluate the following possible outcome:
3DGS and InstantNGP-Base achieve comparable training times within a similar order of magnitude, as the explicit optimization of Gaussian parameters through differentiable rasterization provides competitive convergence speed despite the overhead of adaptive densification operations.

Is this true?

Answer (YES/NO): NO